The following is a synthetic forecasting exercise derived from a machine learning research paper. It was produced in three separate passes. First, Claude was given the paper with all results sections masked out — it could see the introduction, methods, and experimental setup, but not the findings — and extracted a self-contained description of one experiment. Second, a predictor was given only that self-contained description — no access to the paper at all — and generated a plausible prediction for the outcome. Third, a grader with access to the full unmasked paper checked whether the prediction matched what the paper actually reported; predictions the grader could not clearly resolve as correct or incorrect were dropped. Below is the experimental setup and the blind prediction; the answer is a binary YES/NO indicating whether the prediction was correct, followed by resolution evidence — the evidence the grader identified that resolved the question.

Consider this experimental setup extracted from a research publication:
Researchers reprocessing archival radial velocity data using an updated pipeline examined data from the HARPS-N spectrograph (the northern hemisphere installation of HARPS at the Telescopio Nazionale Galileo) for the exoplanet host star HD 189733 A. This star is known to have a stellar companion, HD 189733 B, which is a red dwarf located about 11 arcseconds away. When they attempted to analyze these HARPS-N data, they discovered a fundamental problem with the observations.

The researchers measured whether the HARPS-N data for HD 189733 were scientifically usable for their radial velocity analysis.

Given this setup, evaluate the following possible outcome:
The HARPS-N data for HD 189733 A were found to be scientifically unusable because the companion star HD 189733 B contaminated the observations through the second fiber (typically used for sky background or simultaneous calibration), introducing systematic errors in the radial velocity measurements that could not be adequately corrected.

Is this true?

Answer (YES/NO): NO